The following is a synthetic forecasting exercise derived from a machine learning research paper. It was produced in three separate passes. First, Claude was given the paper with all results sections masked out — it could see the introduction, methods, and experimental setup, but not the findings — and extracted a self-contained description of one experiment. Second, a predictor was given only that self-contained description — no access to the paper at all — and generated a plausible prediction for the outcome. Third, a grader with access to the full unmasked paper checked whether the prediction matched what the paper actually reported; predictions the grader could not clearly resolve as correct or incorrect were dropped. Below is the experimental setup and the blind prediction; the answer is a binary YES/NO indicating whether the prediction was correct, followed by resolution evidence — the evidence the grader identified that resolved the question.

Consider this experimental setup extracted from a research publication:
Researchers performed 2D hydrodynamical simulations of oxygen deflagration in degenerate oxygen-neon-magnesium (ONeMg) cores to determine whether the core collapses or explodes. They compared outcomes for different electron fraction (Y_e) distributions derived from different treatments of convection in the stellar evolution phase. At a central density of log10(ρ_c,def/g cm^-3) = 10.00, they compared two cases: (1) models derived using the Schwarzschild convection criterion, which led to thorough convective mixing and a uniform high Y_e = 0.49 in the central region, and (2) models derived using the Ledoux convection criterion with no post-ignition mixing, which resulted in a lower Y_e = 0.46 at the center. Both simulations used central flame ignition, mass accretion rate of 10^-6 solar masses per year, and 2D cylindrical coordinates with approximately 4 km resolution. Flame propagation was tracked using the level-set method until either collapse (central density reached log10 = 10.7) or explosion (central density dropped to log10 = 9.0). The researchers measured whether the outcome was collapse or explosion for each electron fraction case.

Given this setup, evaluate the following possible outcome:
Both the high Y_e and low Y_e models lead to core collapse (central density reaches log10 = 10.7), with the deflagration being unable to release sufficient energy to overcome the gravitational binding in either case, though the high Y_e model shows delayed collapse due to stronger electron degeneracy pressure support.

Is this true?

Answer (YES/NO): YES